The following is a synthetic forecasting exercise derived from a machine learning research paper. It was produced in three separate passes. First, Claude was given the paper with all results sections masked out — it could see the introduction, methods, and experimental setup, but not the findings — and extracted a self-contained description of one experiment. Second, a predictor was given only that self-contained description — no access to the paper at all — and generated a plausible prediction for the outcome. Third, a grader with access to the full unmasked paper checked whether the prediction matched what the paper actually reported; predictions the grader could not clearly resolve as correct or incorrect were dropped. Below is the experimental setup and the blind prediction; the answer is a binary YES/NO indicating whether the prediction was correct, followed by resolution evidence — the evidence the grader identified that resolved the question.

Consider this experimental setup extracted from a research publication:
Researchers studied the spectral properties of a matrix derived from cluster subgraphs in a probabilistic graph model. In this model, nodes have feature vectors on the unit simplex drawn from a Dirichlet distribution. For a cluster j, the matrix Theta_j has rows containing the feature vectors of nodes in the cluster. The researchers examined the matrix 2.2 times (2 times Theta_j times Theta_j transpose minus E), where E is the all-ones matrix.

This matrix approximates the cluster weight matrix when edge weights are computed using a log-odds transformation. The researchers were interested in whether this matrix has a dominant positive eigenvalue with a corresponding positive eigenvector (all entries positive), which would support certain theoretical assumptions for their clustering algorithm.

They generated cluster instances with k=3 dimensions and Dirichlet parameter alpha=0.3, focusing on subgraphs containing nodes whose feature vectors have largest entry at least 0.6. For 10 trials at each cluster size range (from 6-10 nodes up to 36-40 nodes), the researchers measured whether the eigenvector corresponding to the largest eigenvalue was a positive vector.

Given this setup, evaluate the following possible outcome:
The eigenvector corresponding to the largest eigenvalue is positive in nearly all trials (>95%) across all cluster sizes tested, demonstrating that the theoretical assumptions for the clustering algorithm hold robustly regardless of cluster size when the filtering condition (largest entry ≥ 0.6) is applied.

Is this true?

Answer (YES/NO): YES